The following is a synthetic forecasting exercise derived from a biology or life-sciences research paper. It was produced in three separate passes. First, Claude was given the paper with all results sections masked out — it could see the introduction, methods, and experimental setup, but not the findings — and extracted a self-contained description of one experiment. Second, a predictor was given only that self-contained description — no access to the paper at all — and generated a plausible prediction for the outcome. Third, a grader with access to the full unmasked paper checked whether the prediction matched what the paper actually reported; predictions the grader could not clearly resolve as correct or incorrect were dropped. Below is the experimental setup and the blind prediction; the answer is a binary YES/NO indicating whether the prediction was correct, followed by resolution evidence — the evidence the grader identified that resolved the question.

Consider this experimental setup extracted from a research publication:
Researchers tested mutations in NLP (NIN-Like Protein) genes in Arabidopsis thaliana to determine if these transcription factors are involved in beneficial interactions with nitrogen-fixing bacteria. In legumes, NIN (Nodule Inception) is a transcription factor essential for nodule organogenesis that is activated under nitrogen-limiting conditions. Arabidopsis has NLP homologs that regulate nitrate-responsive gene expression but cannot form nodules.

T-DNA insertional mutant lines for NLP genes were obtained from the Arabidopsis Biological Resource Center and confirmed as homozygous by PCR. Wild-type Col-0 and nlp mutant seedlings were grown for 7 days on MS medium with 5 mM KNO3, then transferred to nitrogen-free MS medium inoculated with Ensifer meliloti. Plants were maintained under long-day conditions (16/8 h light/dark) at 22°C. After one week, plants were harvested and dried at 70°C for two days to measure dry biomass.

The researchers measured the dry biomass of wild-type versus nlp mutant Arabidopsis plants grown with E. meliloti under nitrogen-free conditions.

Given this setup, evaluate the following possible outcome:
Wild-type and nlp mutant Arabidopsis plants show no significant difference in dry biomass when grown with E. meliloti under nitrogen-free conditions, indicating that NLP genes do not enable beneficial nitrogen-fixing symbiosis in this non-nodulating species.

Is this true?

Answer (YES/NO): NO